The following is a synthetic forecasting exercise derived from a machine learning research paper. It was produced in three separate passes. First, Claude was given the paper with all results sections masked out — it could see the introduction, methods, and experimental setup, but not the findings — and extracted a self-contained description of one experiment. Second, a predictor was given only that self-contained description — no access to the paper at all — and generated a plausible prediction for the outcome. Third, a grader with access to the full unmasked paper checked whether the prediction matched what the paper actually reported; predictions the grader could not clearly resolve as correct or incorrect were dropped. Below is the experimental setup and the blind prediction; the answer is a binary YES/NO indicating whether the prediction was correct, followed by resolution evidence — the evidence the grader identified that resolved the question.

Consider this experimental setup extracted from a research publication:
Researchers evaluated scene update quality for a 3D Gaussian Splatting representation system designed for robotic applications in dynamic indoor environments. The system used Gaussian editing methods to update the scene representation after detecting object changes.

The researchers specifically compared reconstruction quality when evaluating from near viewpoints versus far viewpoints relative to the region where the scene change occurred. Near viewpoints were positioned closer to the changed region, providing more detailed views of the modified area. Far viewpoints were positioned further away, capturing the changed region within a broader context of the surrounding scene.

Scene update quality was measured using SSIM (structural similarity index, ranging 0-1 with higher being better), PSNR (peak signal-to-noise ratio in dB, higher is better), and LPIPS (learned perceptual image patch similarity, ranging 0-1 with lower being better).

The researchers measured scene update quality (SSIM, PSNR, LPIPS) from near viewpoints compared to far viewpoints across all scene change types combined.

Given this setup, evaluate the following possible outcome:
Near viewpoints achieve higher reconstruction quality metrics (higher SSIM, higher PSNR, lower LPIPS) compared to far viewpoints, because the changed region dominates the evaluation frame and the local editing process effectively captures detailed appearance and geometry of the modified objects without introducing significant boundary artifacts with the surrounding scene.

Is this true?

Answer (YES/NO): NO